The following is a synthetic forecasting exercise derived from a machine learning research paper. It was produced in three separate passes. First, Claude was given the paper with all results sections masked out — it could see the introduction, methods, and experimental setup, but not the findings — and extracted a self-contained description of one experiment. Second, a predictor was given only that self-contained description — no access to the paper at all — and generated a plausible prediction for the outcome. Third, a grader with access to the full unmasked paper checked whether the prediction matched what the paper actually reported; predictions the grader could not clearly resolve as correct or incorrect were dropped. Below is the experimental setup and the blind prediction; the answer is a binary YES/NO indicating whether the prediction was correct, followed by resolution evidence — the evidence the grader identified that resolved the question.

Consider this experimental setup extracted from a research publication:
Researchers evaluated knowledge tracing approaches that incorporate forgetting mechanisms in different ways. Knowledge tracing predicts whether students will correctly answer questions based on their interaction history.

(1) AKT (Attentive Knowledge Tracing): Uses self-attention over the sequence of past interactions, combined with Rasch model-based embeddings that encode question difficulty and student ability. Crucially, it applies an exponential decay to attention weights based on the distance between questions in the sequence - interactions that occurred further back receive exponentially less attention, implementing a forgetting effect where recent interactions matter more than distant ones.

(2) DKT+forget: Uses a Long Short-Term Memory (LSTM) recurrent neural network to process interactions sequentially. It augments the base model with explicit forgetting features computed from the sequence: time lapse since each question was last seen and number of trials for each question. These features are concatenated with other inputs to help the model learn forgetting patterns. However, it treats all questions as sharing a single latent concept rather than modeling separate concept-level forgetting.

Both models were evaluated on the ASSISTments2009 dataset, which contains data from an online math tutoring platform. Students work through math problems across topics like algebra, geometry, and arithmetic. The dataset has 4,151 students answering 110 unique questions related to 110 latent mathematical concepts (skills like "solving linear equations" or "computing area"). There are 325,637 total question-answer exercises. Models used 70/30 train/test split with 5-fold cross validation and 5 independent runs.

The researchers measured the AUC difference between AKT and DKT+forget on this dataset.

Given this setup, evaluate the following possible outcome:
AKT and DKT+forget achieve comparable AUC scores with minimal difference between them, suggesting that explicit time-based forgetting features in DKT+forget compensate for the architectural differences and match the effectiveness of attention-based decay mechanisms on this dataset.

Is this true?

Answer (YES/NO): NO